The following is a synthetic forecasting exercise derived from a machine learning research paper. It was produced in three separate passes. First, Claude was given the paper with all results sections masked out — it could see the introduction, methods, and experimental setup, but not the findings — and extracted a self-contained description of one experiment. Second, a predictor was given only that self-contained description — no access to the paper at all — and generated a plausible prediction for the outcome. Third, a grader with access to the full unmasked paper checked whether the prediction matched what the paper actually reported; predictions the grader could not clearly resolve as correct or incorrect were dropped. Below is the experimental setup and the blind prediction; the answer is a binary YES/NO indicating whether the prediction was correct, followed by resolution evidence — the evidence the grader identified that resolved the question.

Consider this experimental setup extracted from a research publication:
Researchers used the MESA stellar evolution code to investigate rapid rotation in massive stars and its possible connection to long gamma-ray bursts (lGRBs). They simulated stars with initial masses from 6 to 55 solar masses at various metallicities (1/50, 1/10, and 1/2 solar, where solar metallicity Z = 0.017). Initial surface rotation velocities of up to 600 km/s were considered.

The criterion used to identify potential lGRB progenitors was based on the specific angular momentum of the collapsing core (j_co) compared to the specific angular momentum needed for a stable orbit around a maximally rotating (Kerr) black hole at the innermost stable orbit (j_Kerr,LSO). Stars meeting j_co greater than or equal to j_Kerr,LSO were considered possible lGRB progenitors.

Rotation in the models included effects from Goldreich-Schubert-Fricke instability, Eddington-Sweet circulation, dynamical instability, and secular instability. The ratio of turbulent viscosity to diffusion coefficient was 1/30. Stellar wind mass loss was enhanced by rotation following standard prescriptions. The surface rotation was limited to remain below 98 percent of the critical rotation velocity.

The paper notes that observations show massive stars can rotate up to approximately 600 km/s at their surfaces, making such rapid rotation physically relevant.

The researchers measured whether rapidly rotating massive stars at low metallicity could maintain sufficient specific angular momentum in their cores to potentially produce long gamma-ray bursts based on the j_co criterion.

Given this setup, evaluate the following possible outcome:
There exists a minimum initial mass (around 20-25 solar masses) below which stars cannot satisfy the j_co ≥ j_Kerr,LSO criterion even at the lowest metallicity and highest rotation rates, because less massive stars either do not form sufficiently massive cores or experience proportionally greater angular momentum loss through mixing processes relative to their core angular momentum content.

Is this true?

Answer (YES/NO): NO